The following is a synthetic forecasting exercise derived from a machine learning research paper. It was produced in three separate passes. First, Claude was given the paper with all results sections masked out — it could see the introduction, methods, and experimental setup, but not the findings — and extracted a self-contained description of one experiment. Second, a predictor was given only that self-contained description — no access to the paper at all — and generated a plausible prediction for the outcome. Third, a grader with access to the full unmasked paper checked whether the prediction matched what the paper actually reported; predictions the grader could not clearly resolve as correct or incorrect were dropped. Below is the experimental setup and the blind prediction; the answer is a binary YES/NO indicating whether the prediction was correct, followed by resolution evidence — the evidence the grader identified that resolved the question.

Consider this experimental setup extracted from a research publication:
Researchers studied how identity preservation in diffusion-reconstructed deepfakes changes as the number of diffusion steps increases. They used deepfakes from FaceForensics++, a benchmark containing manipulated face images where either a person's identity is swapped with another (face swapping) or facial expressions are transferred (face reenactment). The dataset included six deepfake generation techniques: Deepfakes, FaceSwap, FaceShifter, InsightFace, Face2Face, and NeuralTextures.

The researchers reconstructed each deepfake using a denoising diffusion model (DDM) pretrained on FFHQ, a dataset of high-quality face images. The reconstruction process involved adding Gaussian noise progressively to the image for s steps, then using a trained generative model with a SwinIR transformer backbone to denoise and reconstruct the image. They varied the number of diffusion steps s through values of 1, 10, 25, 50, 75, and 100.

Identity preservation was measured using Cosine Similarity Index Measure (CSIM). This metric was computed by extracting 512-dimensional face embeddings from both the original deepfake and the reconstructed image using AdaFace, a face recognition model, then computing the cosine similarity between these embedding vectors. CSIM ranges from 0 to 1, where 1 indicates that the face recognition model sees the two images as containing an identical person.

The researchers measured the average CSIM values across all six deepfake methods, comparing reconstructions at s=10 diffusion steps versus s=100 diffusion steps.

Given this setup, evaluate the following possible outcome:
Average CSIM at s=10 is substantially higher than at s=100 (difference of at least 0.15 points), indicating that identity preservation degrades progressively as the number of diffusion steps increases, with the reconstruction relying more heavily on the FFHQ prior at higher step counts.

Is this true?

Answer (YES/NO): YES